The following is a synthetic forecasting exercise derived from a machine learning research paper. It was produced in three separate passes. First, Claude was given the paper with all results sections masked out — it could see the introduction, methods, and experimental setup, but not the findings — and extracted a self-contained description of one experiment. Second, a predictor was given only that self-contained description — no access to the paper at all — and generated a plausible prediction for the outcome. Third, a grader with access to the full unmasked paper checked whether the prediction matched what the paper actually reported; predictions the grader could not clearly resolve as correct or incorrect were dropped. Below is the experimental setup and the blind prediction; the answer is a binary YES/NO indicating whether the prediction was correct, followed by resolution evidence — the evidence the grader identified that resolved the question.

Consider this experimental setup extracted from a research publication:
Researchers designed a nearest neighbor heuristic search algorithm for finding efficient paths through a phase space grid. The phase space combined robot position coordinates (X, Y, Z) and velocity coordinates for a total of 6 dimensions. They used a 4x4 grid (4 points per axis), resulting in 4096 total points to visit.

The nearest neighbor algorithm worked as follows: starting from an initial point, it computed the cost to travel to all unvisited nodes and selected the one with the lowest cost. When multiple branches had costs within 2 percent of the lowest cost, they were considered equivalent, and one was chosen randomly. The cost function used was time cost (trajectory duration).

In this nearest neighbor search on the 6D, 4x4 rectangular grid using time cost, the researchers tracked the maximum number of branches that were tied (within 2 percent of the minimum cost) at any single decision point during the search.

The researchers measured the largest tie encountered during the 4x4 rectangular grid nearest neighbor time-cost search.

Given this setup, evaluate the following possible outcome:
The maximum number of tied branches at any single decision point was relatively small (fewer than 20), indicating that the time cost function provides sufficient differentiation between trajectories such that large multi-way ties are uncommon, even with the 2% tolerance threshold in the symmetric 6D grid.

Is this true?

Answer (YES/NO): NO